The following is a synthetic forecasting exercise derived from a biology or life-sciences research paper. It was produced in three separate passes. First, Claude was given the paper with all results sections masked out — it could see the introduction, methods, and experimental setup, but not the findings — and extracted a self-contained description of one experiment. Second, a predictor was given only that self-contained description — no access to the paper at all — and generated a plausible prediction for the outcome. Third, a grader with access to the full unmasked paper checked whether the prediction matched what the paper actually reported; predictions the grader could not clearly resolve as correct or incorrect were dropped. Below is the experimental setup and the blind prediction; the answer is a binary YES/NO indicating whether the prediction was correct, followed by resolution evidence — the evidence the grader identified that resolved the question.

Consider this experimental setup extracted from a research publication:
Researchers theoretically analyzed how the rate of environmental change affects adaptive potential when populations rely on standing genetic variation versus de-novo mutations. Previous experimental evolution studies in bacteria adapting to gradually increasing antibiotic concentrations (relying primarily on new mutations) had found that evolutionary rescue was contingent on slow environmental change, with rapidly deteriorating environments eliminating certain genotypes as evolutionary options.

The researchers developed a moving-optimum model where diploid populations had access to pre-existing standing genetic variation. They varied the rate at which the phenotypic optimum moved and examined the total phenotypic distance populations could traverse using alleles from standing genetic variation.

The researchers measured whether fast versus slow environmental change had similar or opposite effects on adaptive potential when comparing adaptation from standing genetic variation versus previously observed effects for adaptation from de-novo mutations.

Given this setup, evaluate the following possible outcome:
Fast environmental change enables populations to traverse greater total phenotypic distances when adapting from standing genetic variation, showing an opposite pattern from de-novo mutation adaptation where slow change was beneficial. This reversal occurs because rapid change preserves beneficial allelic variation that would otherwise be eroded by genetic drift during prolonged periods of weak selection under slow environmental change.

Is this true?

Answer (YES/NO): YES